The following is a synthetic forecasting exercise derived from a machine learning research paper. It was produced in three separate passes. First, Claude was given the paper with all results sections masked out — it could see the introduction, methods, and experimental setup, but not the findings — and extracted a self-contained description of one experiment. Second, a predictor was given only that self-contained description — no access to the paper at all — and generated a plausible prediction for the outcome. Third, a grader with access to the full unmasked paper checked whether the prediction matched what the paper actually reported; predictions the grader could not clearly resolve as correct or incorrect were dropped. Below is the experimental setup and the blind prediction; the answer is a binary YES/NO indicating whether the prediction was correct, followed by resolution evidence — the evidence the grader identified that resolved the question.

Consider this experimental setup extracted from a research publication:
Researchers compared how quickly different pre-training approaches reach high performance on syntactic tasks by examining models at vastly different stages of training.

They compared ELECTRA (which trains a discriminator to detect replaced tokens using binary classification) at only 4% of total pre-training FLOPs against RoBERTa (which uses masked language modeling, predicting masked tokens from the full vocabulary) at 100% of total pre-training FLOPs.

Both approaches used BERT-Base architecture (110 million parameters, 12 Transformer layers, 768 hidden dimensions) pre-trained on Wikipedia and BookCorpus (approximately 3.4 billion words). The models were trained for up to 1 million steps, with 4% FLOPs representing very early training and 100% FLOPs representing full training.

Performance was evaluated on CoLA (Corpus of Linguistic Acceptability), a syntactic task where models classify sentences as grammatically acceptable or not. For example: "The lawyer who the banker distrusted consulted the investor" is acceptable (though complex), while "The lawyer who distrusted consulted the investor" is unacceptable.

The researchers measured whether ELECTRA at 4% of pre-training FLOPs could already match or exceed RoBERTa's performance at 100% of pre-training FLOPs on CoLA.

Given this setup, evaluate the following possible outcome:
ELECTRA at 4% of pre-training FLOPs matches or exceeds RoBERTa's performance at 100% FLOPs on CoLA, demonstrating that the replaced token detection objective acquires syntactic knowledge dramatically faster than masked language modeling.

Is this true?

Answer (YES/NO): NO